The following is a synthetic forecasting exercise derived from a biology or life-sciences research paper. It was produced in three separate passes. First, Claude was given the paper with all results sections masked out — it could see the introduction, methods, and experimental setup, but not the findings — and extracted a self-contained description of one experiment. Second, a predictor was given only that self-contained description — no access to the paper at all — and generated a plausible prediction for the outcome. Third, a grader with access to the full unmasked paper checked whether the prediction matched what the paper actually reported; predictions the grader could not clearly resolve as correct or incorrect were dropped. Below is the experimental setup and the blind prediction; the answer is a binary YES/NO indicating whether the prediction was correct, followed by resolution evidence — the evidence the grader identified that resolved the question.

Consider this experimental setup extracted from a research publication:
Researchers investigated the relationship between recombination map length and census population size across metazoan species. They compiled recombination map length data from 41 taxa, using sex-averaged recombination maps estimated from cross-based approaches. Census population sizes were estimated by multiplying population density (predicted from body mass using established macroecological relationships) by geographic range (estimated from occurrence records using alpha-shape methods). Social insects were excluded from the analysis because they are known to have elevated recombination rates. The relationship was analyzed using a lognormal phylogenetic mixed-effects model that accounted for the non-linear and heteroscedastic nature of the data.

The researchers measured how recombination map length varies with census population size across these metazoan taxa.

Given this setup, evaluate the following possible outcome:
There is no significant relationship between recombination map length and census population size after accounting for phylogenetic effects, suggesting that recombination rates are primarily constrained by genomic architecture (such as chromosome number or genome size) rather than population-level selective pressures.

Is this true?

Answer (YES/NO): NO